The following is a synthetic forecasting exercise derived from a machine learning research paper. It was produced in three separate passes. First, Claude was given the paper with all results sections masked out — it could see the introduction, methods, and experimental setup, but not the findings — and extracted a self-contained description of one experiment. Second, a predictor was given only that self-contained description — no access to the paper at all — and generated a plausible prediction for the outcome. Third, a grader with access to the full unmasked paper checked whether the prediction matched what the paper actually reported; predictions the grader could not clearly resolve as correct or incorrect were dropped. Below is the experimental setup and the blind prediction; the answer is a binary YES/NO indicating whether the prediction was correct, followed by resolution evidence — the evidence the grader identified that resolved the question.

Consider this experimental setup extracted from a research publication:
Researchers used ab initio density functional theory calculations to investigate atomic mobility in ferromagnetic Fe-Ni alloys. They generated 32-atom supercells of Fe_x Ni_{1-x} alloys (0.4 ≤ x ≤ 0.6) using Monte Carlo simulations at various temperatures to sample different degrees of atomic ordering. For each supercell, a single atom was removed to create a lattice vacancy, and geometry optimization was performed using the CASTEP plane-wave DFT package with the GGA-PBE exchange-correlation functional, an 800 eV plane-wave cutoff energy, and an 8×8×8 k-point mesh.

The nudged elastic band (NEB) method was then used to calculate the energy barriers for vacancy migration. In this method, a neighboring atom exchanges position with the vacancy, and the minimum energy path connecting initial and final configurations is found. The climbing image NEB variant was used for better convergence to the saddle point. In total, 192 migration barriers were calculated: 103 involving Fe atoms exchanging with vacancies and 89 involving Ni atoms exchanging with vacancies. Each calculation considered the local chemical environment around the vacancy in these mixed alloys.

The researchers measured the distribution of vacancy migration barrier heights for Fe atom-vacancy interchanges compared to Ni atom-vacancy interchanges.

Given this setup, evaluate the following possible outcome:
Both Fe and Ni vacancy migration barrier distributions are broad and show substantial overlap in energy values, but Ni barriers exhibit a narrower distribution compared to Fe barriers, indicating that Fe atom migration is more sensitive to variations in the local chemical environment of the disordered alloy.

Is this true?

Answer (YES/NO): NO